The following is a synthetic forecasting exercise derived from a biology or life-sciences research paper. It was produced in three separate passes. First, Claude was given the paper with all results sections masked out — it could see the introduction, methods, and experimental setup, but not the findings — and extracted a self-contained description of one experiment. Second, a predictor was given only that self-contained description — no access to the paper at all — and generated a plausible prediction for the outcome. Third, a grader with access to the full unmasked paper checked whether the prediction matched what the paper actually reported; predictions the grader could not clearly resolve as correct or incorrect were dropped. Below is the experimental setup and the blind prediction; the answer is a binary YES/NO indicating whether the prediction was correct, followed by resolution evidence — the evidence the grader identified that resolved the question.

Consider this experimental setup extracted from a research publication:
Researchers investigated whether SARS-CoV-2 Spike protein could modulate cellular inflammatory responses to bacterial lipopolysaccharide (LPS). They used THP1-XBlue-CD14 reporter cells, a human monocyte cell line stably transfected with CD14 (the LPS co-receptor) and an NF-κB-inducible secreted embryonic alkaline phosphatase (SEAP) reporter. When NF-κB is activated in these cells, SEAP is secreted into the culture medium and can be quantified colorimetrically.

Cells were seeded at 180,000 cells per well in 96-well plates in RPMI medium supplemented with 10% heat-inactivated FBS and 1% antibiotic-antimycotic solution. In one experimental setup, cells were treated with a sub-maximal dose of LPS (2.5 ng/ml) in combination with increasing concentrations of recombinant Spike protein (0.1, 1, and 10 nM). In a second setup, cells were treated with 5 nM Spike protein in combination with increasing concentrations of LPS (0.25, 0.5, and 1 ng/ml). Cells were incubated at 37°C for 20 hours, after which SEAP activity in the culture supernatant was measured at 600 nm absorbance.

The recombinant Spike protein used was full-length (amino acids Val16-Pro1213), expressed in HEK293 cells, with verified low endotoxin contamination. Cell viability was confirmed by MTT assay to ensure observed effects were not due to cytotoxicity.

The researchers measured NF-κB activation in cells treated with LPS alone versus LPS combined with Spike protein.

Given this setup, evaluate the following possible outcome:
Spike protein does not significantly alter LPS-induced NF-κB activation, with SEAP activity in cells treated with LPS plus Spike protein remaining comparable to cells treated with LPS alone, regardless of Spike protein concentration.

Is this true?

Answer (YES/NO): NO